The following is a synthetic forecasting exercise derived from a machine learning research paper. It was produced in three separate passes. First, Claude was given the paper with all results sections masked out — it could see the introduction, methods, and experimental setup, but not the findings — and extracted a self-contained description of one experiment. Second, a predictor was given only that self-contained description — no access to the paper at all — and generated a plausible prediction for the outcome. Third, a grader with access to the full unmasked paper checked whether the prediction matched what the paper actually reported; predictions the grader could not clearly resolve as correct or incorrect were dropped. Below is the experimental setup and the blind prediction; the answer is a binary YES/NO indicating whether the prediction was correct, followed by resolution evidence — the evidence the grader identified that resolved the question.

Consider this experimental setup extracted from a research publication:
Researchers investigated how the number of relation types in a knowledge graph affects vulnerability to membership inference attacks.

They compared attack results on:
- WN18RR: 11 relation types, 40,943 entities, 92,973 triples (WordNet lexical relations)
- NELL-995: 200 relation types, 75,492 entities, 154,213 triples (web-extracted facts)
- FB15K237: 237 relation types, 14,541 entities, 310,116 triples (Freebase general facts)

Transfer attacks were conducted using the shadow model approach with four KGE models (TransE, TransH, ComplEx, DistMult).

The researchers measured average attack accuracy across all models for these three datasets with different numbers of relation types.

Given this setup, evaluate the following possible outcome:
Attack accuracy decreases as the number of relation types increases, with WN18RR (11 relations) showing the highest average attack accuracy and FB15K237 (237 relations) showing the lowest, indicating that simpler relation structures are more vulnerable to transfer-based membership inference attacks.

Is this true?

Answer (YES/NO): YES